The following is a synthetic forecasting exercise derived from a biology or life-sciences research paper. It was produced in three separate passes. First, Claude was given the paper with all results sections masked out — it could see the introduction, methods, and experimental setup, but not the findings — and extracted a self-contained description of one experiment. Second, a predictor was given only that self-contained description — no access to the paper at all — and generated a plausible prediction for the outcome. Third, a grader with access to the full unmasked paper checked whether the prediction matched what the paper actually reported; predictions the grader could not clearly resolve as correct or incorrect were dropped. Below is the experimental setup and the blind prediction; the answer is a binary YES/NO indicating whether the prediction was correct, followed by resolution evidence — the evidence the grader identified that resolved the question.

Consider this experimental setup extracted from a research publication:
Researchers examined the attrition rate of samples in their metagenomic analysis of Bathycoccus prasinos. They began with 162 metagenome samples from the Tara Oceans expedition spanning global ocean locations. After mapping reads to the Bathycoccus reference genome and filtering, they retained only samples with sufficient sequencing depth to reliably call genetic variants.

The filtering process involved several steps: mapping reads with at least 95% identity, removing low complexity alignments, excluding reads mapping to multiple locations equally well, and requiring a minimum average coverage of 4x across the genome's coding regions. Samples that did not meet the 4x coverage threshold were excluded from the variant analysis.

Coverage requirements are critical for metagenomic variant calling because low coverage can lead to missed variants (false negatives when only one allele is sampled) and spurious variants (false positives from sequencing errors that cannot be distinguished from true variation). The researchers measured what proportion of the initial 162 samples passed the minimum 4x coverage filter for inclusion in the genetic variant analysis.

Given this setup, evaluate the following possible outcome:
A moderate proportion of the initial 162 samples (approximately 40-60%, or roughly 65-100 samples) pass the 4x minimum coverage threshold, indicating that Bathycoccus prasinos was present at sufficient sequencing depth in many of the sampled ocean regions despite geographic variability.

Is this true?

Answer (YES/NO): NO